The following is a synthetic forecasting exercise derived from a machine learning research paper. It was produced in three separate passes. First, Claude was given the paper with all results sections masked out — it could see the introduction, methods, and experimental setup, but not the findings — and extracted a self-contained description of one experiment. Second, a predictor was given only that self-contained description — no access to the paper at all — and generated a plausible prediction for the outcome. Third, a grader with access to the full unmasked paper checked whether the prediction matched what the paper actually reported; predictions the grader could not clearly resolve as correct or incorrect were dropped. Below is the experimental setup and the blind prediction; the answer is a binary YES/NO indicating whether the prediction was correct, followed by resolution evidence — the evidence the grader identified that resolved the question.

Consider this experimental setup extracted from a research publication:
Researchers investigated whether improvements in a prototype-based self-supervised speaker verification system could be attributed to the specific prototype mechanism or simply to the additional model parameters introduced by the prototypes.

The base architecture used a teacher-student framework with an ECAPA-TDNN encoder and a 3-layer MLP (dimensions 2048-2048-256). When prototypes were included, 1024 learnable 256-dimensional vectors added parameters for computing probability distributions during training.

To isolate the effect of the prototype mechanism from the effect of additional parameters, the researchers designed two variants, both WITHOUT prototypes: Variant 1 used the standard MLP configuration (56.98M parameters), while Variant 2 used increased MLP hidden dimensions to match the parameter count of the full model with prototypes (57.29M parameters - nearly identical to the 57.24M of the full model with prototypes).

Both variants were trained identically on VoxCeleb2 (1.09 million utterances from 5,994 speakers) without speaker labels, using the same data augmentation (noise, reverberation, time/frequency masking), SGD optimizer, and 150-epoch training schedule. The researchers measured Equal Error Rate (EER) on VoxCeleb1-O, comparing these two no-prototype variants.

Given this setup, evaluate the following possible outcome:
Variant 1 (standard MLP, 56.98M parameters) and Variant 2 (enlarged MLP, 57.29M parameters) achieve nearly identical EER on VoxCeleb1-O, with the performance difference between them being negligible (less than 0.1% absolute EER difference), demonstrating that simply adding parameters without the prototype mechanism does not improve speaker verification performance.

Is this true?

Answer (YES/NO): YES